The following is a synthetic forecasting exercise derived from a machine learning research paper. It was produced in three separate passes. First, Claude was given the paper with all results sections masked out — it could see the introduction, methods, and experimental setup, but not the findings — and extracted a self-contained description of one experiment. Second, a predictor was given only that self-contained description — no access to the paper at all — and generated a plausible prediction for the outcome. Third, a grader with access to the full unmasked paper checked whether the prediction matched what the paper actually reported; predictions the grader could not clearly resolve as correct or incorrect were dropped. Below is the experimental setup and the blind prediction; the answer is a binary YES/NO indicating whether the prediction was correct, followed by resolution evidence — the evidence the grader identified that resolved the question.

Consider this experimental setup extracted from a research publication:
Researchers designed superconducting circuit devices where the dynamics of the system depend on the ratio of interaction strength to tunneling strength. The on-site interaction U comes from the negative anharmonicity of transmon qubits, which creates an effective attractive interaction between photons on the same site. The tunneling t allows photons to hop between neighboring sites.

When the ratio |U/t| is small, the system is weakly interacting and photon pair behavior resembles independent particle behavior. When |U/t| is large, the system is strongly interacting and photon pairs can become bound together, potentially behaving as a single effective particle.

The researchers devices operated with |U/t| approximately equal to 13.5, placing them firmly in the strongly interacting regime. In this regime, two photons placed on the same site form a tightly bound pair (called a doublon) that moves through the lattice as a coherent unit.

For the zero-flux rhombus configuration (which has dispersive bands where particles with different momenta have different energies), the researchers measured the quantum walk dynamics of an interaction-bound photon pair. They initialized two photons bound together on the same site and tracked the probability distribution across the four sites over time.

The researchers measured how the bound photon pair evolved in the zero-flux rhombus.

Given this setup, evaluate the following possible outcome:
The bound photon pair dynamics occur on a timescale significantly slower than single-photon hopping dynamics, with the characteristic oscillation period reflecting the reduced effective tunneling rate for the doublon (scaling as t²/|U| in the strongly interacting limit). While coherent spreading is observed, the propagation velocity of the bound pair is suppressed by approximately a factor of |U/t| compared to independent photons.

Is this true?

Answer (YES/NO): NO